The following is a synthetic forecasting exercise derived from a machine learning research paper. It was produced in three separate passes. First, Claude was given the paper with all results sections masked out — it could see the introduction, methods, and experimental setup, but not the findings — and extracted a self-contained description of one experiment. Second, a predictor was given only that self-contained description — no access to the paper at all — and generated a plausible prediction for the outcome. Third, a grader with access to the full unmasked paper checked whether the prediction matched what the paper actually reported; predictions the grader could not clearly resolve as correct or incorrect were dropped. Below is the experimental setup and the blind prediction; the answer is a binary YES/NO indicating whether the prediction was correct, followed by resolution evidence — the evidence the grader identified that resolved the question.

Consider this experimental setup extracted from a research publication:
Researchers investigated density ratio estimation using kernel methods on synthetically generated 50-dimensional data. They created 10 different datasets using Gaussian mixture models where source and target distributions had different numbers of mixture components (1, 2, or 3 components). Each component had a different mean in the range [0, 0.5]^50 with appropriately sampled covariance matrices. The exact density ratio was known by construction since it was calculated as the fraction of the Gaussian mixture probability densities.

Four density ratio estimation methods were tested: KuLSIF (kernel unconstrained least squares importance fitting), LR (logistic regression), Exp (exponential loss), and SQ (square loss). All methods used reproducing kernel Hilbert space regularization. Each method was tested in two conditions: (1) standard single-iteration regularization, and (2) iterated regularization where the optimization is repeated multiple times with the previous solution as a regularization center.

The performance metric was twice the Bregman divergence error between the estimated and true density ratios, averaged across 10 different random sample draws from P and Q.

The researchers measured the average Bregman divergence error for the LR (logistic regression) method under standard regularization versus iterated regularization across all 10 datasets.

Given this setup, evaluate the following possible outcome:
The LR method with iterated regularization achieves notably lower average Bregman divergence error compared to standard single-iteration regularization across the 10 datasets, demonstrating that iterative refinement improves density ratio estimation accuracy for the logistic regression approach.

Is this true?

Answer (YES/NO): NO